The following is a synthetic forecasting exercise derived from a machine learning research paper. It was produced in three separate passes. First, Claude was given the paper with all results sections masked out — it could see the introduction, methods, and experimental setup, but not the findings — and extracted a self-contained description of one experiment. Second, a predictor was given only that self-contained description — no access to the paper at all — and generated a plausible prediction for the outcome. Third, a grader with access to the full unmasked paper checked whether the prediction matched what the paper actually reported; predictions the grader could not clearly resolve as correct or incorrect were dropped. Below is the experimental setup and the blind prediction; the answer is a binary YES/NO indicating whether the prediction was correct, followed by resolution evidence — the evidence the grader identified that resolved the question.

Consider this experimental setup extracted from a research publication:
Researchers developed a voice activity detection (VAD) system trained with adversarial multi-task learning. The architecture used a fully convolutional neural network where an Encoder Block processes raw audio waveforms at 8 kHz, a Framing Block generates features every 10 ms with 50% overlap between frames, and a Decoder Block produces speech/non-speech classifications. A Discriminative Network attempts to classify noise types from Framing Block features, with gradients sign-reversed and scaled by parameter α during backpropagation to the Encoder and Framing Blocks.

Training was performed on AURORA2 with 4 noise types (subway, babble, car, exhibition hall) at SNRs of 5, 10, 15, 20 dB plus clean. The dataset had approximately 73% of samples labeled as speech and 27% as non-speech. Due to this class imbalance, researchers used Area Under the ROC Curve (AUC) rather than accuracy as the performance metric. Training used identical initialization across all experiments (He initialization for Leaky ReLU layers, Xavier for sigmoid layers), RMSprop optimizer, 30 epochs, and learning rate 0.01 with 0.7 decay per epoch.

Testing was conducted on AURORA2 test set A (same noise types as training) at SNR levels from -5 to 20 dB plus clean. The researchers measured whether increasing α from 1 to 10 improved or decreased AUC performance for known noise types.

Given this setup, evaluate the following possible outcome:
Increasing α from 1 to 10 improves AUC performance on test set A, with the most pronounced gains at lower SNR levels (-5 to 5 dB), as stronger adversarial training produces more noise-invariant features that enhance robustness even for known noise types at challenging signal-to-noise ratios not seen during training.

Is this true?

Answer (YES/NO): NO